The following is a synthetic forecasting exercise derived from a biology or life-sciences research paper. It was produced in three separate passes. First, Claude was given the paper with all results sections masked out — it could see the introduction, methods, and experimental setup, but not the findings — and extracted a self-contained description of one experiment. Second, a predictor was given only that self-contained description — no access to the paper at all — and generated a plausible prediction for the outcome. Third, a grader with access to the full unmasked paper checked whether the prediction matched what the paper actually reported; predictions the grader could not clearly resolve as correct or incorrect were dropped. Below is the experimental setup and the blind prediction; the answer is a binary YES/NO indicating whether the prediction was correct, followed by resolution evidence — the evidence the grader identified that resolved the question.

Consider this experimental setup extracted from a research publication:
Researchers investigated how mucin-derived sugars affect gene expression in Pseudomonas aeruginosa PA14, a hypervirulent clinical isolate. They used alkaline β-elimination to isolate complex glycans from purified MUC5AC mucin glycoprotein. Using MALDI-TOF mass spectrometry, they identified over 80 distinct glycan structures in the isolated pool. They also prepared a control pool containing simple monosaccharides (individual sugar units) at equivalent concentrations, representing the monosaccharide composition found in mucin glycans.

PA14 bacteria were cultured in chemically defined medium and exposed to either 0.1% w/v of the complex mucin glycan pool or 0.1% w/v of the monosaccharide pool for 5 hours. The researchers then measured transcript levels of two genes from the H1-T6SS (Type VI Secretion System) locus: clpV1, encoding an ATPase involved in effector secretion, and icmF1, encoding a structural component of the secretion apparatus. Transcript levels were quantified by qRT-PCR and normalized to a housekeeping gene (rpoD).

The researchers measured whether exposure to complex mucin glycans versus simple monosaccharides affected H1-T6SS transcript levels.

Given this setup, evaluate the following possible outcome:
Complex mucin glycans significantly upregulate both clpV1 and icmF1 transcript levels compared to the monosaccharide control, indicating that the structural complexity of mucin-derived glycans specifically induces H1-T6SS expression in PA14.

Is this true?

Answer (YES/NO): NO